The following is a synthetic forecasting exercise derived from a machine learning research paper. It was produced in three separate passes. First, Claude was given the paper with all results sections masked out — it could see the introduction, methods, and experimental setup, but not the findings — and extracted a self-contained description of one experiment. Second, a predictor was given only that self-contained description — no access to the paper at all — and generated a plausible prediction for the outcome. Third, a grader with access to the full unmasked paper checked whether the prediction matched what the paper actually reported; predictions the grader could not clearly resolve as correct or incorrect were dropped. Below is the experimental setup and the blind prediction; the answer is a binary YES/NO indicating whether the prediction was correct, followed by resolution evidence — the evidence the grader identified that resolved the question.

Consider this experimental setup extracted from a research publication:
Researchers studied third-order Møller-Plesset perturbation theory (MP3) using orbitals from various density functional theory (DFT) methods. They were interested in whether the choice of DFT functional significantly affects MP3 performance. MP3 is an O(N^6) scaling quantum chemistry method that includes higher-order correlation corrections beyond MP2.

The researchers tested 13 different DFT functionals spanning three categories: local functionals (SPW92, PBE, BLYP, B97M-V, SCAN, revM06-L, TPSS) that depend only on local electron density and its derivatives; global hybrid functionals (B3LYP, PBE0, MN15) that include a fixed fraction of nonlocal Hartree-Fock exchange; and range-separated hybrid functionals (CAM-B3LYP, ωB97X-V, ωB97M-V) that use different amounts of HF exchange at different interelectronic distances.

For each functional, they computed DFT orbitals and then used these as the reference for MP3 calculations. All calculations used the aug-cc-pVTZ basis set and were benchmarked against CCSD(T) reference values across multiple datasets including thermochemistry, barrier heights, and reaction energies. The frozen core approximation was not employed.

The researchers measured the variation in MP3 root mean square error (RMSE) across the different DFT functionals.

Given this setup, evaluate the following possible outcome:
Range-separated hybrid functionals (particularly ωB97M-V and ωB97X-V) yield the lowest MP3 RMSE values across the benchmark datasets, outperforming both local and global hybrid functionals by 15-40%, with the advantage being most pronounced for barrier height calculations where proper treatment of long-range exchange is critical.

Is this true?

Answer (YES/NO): NO